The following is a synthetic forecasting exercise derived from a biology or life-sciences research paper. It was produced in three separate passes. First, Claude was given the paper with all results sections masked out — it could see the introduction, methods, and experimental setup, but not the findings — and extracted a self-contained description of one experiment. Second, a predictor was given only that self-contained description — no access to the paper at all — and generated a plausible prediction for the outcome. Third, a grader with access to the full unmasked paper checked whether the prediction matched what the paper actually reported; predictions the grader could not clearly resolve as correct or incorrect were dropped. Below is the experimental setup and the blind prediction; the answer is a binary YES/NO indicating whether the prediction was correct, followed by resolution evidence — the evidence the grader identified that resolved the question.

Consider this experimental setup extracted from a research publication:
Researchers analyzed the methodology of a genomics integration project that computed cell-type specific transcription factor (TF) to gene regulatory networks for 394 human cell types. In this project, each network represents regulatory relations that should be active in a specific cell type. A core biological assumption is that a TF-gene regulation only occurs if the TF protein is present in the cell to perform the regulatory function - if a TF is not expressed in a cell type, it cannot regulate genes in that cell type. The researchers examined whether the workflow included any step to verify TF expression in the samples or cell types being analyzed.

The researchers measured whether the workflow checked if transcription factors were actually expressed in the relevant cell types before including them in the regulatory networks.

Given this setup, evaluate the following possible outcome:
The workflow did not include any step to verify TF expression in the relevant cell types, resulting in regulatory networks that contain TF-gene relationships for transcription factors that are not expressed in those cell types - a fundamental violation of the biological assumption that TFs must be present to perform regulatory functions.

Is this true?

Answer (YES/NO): YES